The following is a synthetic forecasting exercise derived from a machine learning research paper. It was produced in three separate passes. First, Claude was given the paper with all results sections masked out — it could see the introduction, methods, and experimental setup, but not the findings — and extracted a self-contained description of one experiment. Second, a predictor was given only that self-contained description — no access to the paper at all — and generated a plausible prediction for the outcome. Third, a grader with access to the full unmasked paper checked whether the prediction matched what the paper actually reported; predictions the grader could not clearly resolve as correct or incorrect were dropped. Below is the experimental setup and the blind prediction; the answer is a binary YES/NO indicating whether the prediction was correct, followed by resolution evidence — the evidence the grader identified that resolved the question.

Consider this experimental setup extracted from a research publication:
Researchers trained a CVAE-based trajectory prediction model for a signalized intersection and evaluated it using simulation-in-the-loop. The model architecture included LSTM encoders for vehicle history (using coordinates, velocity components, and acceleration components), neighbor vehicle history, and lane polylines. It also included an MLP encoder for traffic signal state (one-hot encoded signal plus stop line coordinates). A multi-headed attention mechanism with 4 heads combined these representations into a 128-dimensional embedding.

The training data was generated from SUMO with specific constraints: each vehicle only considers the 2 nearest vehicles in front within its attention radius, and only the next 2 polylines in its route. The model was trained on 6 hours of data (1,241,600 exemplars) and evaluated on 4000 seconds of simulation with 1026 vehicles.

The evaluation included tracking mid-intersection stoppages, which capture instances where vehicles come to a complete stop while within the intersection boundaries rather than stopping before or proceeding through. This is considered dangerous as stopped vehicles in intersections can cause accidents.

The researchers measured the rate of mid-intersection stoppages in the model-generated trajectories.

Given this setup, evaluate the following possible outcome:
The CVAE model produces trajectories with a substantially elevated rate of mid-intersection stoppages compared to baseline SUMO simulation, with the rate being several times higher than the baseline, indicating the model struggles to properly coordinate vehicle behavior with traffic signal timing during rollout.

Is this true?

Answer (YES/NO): NO